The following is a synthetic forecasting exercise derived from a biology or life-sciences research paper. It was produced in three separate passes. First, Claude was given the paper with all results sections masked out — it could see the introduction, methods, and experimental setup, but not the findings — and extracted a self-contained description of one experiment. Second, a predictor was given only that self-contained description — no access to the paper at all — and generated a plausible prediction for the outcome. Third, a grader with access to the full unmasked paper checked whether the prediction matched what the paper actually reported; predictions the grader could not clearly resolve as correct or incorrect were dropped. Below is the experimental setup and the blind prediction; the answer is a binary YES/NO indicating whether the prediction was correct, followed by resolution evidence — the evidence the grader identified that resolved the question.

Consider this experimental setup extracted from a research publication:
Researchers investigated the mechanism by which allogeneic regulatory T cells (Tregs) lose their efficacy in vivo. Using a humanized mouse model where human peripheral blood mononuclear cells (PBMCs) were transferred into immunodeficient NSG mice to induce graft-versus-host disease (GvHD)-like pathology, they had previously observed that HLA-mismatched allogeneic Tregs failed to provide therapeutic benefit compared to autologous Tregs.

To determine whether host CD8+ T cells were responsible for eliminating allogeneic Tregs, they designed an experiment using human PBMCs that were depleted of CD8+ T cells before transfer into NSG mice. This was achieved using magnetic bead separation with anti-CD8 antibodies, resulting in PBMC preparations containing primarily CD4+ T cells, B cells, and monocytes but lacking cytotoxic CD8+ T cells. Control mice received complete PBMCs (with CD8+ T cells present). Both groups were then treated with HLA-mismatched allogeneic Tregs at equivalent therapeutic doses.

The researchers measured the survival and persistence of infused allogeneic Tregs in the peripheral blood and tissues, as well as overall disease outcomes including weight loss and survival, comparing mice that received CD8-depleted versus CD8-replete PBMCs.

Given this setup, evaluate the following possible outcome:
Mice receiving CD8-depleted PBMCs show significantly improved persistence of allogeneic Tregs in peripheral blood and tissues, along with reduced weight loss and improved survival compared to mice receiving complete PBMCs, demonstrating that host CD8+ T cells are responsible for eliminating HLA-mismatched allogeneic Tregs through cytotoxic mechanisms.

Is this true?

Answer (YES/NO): NO